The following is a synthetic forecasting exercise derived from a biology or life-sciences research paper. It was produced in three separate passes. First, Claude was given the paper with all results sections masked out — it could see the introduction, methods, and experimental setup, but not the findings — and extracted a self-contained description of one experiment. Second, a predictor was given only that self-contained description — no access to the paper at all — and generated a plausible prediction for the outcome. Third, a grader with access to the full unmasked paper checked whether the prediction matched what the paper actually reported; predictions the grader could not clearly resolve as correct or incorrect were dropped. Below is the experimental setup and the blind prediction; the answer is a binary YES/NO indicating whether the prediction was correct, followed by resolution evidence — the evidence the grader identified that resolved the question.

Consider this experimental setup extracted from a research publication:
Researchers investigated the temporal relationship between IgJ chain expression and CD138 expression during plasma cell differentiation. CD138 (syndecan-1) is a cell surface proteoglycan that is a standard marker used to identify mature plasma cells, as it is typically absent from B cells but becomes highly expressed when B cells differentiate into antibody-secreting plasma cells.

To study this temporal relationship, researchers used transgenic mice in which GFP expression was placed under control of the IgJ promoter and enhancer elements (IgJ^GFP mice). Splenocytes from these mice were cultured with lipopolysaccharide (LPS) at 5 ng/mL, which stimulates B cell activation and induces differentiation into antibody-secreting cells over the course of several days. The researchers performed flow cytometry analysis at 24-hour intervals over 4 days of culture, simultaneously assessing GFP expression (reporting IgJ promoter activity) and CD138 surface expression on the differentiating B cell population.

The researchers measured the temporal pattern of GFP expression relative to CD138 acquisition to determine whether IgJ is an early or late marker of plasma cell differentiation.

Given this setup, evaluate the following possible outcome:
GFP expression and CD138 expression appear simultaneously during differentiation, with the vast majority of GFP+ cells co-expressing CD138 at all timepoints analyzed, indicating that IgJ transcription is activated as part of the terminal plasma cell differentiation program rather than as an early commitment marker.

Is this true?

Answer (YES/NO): NO